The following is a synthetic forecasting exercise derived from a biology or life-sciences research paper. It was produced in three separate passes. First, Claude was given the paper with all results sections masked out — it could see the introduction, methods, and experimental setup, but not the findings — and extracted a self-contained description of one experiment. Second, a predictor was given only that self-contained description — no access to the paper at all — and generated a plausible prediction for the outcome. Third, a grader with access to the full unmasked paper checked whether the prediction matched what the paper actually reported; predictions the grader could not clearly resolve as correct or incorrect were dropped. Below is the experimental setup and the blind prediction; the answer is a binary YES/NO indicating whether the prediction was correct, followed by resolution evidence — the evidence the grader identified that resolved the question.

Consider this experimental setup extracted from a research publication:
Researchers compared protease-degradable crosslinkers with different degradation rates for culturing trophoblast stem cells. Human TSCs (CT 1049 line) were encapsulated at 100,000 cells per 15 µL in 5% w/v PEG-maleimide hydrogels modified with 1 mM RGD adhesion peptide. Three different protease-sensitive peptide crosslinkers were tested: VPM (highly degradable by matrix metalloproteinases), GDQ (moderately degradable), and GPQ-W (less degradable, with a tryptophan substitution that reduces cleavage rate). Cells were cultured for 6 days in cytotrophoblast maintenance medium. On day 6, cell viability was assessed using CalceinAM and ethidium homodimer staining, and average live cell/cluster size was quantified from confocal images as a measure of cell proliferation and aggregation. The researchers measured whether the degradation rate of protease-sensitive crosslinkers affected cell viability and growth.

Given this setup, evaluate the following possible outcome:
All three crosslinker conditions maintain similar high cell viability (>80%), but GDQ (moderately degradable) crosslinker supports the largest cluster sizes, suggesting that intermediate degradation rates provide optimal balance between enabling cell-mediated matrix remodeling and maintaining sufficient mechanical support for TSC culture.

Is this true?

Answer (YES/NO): NO